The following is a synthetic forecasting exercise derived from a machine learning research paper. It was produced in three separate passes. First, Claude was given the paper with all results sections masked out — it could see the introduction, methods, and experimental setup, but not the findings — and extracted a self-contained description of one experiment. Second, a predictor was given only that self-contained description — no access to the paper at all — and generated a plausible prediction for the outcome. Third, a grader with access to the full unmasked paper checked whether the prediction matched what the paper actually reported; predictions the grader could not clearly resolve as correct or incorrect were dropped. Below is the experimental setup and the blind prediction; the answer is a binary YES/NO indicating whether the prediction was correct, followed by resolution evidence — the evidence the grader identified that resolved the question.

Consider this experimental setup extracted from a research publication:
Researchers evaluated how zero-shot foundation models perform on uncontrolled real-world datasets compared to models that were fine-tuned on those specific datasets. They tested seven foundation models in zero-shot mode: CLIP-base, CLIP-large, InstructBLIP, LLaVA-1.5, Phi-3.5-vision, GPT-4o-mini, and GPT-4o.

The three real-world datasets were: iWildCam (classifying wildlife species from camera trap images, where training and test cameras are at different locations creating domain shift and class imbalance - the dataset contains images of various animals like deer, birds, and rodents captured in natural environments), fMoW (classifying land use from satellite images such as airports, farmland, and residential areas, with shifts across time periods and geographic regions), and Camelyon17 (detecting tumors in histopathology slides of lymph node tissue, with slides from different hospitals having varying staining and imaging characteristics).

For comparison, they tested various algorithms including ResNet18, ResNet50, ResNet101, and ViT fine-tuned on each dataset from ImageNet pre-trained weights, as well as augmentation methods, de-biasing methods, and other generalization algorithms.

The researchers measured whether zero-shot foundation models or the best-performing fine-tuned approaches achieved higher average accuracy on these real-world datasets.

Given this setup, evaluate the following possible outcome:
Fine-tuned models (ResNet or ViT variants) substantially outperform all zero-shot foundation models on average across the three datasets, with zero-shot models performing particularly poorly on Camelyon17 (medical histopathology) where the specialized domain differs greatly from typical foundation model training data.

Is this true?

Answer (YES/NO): NO